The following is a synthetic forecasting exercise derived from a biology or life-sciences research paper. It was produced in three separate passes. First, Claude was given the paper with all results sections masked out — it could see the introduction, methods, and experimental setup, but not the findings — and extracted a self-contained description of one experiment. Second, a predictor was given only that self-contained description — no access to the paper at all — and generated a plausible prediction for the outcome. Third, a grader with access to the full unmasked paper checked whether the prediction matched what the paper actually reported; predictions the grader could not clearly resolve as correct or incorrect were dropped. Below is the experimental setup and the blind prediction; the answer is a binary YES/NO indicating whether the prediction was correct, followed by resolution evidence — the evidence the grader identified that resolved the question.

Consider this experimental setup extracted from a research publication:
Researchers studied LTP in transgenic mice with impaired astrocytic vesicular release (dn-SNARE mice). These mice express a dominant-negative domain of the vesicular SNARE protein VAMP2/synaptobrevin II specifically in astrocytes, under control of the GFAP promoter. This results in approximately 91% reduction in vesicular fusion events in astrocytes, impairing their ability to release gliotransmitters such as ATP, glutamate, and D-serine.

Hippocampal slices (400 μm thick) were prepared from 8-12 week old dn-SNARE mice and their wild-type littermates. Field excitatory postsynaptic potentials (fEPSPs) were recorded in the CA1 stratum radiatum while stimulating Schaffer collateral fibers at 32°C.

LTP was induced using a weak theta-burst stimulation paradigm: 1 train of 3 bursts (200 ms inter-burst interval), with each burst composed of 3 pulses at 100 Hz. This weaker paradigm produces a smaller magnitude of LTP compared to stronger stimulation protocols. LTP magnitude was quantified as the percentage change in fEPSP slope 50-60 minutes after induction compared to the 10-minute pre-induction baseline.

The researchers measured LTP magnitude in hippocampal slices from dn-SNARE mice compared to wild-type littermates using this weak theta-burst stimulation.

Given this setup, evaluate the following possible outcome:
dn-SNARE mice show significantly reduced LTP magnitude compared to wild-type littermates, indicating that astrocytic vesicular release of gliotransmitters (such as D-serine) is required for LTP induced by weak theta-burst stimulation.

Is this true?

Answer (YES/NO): NO